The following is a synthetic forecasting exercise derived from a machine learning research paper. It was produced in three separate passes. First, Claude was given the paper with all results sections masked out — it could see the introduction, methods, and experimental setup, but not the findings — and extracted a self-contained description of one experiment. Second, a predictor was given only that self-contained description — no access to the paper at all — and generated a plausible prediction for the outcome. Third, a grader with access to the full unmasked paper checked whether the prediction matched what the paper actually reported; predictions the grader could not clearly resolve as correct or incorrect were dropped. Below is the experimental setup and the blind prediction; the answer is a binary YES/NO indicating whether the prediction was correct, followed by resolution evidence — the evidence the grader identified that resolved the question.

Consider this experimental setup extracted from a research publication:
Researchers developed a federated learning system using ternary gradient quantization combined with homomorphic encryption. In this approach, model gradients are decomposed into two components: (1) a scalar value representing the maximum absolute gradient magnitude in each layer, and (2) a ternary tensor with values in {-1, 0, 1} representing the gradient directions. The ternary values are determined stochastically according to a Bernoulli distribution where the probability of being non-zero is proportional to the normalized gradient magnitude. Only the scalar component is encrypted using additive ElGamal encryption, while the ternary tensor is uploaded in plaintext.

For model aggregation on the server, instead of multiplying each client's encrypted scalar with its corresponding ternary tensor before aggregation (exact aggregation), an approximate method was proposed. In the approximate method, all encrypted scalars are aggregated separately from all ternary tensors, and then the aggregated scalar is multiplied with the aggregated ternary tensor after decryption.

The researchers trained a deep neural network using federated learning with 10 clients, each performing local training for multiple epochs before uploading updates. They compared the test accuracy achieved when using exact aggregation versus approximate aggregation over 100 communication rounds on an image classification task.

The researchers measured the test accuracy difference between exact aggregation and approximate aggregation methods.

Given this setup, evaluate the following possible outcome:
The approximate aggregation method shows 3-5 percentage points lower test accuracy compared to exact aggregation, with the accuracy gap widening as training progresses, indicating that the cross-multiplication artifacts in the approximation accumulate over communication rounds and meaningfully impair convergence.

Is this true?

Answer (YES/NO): NO